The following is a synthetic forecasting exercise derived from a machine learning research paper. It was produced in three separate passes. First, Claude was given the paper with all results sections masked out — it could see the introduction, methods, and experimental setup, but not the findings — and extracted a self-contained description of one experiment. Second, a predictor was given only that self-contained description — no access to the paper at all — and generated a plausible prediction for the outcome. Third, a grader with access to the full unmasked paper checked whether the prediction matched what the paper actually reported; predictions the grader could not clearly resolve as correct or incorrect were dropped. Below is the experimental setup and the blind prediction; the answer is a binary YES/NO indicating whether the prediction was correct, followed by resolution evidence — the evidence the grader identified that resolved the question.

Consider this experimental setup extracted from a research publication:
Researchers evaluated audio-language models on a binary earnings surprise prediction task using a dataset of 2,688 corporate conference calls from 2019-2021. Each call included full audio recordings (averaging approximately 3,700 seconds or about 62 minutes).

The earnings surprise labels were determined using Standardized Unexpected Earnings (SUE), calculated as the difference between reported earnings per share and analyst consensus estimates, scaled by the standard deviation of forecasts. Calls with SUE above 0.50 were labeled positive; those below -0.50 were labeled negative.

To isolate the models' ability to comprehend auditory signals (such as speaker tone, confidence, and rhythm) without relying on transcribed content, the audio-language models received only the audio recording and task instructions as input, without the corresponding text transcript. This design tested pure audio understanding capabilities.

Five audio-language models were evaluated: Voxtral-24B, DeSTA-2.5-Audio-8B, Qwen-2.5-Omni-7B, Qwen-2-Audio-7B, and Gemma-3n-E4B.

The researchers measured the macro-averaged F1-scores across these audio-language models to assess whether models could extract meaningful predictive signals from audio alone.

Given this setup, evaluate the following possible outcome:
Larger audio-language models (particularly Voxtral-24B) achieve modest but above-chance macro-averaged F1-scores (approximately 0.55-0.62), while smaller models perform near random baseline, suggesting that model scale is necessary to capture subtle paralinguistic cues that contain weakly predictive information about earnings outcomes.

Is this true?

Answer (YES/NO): NO